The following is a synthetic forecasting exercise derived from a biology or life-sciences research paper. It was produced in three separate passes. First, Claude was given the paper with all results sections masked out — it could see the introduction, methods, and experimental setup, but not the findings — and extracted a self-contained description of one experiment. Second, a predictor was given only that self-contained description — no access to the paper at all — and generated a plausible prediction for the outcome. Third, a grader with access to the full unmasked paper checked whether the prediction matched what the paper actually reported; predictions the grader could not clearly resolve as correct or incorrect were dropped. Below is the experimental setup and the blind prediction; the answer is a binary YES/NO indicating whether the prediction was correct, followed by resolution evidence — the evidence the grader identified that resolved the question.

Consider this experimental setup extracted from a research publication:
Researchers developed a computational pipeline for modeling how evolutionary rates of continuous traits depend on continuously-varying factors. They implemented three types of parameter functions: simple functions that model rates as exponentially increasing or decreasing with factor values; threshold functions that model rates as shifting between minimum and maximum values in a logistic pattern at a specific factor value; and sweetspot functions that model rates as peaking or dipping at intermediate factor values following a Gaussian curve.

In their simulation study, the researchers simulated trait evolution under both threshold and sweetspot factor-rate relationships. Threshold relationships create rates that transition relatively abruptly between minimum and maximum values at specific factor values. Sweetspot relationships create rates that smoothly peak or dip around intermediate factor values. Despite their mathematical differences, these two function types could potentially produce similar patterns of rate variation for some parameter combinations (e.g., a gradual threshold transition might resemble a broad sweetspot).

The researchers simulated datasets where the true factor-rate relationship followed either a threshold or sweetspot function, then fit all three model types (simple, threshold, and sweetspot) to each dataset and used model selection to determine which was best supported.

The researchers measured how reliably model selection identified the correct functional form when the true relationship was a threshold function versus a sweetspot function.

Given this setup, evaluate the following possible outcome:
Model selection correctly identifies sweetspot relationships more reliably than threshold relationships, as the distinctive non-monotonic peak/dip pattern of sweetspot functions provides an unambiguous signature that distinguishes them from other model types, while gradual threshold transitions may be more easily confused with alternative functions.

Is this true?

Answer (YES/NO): YES